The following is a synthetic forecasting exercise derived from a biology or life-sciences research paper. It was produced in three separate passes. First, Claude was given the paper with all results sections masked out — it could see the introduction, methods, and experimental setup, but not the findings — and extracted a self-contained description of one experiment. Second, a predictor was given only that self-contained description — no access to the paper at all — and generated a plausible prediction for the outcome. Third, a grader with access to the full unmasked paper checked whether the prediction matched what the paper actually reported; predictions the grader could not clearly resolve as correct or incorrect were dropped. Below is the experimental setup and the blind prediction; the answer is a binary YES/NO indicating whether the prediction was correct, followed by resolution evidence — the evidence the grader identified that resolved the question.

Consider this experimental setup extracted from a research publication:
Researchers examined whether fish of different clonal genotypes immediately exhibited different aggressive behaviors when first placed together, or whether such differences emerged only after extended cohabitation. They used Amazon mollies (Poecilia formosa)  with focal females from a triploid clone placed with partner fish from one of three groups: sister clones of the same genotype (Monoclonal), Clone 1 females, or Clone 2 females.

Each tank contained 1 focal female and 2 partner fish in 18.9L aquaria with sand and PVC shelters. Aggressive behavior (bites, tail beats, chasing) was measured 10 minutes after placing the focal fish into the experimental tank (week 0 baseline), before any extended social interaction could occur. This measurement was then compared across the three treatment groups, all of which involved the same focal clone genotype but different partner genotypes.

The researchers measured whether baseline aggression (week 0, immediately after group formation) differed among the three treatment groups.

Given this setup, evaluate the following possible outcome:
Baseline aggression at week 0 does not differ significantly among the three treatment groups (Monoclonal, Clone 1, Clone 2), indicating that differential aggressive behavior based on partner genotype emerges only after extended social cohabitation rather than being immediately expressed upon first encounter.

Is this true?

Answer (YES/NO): NO